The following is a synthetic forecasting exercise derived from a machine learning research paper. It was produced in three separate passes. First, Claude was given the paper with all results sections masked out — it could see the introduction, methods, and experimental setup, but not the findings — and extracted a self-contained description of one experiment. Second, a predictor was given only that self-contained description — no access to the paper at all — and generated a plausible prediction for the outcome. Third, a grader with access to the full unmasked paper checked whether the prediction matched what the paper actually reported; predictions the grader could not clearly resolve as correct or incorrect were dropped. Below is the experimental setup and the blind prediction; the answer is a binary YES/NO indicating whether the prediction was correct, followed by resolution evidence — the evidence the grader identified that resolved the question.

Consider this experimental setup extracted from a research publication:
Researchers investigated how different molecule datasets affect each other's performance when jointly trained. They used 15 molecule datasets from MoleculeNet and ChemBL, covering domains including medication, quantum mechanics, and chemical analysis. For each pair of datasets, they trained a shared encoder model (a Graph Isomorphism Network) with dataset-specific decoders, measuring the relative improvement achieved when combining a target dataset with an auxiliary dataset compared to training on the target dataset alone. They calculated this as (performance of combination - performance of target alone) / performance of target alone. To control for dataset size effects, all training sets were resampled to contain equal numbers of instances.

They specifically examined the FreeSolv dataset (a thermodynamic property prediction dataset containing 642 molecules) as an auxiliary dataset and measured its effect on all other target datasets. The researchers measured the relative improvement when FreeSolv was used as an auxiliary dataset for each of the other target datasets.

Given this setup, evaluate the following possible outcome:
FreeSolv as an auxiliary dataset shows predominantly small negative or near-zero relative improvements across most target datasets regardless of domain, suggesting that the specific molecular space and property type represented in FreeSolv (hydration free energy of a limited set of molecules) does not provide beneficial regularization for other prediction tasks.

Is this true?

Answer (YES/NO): YES